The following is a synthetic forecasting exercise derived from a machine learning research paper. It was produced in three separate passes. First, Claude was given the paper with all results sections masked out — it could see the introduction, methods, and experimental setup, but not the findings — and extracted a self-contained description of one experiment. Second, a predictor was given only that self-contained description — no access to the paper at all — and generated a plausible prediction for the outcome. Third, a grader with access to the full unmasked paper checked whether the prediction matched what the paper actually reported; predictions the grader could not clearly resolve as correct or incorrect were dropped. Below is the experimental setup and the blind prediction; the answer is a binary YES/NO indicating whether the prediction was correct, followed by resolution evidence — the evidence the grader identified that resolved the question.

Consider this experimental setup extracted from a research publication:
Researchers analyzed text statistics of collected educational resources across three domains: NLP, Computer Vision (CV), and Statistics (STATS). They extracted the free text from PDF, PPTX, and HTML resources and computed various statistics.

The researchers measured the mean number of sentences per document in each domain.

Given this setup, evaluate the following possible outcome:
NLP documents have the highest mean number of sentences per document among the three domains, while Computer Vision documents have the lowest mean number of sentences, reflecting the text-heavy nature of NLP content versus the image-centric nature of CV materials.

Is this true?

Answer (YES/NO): NO